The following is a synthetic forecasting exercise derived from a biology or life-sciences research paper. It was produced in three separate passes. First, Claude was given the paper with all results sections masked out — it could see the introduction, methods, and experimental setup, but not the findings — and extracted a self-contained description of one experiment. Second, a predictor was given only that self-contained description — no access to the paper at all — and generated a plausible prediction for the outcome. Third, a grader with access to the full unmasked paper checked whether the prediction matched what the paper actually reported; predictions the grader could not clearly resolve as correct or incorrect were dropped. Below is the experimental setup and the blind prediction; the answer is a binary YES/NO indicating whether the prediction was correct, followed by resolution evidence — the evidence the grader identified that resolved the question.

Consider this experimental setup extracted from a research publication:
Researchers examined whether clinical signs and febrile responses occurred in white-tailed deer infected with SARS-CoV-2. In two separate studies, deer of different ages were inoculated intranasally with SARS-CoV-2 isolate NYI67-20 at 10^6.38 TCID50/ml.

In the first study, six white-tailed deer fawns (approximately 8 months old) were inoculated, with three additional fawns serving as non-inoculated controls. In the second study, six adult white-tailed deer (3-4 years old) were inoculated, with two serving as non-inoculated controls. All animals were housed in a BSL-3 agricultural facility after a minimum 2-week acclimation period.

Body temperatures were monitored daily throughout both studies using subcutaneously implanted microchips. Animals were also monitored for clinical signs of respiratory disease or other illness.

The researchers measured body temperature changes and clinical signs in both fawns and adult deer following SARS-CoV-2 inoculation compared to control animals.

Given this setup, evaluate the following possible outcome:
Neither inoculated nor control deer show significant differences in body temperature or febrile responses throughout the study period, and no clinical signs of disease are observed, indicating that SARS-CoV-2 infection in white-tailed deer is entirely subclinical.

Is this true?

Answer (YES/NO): NO